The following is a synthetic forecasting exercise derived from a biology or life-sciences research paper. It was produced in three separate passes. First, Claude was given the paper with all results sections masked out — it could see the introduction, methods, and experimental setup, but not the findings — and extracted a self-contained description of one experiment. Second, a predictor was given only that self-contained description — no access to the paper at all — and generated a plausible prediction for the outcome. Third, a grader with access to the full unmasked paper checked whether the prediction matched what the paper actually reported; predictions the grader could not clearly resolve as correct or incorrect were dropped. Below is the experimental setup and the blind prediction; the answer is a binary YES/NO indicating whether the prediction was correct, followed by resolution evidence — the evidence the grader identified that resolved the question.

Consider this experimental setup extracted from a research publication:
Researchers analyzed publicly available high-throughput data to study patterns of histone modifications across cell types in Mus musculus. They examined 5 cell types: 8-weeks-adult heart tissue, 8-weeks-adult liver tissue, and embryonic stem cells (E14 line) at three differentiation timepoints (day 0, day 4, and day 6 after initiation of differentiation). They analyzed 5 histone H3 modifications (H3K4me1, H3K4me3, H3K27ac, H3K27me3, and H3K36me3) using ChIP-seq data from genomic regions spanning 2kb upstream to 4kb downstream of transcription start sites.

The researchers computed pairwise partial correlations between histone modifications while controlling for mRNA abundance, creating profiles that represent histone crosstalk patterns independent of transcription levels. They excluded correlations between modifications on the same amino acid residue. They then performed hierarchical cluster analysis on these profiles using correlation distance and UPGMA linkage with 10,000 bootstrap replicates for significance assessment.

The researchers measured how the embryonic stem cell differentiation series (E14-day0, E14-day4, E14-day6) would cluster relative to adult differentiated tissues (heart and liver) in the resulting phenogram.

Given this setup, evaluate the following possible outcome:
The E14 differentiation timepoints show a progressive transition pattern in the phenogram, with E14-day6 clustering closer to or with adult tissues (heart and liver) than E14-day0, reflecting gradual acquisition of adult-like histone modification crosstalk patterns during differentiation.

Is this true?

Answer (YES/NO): NO